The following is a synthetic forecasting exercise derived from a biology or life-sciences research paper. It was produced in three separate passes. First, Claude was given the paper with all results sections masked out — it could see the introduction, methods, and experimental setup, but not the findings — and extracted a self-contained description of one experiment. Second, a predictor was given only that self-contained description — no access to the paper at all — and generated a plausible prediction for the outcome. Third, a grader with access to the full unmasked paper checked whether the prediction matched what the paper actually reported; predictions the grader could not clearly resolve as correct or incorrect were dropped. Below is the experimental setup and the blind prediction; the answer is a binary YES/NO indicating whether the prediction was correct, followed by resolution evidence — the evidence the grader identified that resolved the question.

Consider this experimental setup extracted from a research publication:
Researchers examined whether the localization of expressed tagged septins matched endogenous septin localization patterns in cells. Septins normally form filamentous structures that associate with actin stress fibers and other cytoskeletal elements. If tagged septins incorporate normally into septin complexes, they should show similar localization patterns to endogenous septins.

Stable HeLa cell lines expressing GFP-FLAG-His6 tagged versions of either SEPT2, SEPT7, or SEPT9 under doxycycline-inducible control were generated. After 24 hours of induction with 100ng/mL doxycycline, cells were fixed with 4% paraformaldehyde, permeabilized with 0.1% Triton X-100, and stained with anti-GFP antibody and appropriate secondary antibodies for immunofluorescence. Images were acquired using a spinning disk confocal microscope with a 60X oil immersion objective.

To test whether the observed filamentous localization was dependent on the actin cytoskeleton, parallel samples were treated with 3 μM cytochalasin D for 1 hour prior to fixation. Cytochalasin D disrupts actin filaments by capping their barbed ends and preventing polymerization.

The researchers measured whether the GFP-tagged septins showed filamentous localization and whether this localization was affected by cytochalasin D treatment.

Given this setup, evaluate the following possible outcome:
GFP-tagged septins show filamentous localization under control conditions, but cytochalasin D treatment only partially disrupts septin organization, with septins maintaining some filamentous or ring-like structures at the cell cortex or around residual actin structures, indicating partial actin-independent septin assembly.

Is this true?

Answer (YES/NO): NO